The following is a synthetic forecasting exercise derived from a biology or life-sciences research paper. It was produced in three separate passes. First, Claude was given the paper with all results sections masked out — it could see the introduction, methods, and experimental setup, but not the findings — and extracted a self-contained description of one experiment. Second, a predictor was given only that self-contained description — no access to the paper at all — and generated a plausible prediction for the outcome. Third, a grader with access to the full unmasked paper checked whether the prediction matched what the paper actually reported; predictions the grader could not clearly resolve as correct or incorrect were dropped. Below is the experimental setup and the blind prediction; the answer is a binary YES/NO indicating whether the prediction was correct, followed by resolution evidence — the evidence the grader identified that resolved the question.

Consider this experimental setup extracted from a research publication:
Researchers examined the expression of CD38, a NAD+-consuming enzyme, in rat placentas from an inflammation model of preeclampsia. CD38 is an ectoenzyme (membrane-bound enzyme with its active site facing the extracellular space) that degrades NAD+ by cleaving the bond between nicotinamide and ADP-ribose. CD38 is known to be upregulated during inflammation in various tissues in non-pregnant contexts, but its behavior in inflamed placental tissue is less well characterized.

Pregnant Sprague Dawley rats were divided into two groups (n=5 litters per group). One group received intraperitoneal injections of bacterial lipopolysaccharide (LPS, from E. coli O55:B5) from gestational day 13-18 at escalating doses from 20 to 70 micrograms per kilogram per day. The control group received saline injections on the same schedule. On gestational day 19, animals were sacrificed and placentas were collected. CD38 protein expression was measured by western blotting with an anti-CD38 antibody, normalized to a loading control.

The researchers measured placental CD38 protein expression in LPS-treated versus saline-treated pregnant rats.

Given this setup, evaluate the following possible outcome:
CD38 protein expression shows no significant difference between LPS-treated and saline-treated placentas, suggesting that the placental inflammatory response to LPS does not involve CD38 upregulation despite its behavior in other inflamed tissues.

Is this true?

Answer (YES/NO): YES